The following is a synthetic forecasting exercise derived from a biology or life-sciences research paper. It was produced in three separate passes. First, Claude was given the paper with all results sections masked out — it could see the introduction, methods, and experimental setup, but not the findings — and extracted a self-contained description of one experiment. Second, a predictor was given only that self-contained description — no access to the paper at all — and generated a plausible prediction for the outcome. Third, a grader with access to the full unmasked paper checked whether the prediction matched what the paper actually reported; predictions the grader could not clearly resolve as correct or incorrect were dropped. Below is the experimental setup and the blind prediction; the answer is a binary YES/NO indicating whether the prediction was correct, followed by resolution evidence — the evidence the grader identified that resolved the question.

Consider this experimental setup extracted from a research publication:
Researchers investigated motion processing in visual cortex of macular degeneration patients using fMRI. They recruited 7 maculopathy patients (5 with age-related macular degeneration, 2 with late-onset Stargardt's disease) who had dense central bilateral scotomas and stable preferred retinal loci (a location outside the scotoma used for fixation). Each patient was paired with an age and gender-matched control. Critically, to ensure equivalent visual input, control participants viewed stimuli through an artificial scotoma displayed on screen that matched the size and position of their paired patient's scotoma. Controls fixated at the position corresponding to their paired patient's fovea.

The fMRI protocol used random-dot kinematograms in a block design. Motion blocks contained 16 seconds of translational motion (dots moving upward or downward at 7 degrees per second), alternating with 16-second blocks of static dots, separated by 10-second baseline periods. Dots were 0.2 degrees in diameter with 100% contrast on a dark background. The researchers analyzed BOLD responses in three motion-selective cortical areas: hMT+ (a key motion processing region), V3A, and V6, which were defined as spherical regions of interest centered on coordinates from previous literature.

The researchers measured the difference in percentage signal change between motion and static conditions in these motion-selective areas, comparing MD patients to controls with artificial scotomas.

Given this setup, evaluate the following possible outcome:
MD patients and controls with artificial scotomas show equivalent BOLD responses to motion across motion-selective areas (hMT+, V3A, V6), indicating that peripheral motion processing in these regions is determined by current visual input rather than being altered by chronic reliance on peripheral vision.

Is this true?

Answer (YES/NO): YES